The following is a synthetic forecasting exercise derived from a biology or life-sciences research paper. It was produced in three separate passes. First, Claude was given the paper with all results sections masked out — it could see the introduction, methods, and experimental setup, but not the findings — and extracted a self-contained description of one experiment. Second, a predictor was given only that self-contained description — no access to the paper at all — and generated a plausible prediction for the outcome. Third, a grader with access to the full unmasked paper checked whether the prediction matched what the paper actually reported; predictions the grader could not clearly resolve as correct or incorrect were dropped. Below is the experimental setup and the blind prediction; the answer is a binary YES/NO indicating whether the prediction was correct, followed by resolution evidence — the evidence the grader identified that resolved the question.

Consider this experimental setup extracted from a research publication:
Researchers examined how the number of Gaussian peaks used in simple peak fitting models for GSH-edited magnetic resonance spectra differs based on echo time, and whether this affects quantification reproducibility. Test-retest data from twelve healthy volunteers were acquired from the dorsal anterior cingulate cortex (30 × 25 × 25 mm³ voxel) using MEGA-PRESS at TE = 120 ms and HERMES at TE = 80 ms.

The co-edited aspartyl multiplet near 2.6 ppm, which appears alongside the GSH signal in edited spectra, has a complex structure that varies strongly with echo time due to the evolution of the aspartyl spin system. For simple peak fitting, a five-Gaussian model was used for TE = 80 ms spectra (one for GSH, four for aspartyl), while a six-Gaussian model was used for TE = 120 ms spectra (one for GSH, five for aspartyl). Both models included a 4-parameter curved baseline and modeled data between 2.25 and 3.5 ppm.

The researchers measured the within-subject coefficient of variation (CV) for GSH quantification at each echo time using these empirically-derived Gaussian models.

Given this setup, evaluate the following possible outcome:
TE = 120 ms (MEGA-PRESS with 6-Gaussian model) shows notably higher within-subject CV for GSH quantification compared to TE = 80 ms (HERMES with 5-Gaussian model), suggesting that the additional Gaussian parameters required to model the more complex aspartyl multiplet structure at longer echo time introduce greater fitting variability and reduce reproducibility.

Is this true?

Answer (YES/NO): NO